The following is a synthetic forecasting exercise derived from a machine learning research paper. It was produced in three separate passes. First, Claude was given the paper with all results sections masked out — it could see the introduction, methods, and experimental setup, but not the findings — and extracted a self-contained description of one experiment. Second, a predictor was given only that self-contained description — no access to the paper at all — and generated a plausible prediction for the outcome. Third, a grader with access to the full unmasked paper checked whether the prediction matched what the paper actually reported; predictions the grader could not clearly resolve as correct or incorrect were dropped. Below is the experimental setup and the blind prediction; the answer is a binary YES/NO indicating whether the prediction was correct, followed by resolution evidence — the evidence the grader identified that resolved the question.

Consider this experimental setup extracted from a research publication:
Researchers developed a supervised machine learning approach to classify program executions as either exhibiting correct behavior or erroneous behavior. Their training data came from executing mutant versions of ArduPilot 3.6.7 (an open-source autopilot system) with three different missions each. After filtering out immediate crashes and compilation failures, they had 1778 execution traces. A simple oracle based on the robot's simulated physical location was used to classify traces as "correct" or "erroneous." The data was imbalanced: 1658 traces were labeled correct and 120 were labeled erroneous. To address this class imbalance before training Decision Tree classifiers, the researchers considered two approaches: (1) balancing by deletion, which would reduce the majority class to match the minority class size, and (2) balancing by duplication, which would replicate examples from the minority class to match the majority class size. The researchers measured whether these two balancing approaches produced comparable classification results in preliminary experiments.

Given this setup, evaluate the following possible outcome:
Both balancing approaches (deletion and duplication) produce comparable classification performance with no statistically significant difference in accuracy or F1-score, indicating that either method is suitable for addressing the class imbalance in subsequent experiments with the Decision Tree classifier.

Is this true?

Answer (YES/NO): NO